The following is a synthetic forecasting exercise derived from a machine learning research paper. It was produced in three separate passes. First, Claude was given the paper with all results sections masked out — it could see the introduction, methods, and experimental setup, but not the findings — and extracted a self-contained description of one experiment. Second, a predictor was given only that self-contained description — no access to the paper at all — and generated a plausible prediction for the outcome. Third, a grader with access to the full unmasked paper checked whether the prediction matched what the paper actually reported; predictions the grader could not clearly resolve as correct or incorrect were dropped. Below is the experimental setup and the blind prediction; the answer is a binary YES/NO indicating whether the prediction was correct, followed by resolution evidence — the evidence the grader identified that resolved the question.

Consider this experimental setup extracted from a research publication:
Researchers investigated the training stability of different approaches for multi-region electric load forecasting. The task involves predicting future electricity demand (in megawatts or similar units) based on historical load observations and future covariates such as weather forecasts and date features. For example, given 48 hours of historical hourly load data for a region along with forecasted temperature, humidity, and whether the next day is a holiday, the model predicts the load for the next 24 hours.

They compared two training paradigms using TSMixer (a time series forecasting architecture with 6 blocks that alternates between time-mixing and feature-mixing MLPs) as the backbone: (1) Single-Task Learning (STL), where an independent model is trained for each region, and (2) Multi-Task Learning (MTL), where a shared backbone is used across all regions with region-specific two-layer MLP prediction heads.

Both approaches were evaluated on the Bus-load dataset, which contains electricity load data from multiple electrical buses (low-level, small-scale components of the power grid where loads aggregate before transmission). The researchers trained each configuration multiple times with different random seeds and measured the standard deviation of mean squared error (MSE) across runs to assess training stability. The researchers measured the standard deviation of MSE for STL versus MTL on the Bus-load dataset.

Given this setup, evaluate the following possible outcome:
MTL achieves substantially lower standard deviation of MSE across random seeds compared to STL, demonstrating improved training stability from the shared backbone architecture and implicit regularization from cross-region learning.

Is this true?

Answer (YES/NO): YES